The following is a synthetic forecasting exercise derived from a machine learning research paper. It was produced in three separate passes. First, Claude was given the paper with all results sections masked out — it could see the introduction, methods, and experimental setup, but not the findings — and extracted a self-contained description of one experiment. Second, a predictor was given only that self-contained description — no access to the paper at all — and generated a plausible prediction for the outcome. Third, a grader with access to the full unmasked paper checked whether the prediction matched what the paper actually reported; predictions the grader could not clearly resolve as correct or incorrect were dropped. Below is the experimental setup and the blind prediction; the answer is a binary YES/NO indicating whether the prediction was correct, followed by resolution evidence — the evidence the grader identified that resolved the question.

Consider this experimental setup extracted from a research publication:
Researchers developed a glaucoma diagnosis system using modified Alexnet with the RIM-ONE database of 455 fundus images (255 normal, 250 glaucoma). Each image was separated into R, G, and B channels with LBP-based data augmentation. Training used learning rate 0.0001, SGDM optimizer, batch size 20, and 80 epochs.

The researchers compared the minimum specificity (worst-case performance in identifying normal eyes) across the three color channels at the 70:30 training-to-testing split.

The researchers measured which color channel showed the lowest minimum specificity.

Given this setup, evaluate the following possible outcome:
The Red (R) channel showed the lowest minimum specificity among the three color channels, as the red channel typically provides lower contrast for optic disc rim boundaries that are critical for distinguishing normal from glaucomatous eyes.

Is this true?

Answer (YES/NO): NO